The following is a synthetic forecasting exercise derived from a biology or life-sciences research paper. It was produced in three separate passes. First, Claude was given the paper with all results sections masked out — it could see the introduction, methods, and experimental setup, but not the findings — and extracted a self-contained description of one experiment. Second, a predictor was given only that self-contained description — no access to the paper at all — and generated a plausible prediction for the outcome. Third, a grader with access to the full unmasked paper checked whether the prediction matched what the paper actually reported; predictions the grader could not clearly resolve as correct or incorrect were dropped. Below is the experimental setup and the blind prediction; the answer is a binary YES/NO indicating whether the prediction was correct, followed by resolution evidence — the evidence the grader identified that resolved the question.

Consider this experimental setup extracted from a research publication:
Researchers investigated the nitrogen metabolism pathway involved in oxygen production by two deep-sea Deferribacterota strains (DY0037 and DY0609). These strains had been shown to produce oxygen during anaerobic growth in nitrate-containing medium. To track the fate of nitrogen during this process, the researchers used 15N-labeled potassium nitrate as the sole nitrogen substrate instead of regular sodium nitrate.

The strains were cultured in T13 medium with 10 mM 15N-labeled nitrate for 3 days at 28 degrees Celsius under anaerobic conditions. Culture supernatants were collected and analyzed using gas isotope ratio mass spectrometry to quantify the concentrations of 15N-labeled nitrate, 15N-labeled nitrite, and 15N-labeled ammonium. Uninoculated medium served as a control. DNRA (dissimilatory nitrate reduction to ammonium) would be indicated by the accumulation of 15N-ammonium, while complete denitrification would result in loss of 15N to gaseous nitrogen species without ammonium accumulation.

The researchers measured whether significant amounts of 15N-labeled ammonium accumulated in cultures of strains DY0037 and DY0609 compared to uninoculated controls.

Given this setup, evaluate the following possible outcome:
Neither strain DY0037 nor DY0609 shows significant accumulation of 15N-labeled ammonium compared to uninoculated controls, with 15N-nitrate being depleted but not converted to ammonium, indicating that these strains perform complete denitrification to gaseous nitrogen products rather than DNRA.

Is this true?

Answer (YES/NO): NO